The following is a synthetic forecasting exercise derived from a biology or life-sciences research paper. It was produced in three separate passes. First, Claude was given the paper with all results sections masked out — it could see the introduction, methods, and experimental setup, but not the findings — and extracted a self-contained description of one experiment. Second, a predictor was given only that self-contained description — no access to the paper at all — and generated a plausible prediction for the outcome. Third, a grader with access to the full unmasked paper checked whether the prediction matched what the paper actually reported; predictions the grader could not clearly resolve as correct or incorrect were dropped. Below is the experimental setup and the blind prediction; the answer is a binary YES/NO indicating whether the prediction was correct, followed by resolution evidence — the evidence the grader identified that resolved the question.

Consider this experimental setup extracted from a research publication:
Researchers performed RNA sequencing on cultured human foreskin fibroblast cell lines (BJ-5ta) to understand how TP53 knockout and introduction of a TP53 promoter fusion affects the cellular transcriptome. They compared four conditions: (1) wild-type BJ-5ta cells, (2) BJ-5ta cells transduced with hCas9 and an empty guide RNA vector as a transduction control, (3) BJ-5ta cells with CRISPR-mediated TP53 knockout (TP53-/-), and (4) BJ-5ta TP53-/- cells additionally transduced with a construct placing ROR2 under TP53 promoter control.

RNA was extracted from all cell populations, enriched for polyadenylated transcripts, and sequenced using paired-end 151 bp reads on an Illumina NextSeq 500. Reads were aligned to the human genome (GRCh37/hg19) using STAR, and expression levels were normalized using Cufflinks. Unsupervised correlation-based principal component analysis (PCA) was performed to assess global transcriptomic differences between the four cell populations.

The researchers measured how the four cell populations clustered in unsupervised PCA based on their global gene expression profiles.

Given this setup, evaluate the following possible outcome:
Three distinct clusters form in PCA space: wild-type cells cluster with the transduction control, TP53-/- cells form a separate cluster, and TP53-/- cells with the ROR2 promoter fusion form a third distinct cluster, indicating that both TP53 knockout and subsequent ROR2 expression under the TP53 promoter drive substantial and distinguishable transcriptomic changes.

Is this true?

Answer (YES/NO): NO